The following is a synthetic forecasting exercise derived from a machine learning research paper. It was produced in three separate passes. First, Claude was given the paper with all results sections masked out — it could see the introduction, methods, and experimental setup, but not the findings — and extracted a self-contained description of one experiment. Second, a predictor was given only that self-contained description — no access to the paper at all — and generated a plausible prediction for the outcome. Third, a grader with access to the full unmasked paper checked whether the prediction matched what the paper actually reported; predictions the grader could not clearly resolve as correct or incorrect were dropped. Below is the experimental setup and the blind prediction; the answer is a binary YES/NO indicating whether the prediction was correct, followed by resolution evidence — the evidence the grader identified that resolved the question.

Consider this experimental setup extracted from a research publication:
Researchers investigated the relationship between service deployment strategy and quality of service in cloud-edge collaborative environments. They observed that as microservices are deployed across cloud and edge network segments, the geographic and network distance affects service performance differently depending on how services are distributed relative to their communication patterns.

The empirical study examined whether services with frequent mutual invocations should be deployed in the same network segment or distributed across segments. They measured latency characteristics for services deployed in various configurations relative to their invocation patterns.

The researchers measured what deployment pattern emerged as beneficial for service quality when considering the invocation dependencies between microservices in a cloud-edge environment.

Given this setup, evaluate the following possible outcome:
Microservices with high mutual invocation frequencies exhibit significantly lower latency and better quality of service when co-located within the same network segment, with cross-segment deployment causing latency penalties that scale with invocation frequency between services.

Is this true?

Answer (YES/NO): YES